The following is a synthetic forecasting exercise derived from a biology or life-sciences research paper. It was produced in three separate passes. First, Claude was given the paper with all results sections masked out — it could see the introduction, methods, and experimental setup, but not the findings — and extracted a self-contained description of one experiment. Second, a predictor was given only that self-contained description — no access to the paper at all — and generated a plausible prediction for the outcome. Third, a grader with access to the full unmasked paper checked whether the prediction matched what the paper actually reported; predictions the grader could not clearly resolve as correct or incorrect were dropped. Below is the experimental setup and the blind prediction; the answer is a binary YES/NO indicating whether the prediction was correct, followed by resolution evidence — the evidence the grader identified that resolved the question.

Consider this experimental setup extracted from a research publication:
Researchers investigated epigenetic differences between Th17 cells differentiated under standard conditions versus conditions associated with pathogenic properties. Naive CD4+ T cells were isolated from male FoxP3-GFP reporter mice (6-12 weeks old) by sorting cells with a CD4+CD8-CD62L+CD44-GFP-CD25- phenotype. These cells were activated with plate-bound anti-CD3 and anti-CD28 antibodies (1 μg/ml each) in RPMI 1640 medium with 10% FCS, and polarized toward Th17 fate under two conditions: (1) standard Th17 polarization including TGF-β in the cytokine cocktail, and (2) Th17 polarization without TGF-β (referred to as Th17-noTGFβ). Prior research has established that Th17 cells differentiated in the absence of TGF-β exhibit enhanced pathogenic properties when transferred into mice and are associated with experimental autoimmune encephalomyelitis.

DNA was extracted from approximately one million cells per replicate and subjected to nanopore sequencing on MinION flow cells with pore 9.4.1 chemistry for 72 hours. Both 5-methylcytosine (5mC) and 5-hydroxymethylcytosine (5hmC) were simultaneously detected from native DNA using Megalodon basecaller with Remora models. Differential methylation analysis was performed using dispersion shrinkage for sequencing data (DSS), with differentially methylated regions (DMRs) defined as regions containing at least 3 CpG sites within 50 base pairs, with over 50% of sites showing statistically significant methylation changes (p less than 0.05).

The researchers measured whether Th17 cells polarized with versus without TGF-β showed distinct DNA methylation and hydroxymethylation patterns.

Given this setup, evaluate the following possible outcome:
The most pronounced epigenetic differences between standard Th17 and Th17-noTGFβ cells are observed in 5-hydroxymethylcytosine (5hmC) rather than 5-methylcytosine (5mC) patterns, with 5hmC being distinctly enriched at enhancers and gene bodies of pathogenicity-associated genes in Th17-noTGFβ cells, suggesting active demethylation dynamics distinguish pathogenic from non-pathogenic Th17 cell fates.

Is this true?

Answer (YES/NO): NO